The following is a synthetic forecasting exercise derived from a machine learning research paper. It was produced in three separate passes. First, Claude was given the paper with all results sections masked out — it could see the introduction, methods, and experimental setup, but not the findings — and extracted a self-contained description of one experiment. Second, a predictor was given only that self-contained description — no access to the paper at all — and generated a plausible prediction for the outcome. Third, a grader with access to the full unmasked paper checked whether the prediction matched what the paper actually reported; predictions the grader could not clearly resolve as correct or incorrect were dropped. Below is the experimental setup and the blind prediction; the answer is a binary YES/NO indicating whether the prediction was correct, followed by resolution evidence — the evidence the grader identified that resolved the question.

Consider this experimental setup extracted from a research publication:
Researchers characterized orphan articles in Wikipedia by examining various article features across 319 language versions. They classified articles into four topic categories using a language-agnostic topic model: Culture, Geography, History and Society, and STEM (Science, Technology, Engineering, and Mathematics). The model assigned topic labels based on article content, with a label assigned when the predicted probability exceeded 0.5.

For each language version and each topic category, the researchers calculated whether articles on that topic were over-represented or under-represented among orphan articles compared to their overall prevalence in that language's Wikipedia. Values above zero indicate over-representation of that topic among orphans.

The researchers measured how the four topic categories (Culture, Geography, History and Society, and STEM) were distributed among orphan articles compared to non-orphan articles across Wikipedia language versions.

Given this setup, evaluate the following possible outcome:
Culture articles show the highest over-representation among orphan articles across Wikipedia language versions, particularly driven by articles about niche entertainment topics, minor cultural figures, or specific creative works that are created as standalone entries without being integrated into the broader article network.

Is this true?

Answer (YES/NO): NO